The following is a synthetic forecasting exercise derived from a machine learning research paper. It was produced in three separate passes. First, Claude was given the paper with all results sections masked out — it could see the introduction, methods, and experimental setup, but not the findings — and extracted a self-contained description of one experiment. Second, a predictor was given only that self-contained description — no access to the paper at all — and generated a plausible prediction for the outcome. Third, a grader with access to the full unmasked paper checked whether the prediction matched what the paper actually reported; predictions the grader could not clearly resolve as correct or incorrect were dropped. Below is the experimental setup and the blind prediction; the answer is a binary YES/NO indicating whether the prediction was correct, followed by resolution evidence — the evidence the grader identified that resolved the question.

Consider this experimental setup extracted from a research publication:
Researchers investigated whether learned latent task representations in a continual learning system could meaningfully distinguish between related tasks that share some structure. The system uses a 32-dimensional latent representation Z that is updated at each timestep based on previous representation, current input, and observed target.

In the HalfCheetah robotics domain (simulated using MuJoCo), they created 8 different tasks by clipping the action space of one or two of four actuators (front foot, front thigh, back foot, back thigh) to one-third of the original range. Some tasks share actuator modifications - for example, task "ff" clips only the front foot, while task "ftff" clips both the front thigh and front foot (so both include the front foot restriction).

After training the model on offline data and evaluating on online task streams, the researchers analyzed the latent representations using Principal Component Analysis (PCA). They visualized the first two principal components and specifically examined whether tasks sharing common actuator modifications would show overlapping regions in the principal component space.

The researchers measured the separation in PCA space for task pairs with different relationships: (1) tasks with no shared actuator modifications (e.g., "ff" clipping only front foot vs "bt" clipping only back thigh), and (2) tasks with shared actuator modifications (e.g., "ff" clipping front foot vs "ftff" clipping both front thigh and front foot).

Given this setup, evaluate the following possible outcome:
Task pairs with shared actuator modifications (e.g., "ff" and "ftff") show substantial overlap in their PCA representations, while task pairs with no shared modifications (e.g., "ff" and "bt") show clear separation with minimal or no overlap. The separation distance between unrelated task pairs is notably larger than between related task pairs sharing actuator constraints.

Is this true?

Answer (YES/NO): YES